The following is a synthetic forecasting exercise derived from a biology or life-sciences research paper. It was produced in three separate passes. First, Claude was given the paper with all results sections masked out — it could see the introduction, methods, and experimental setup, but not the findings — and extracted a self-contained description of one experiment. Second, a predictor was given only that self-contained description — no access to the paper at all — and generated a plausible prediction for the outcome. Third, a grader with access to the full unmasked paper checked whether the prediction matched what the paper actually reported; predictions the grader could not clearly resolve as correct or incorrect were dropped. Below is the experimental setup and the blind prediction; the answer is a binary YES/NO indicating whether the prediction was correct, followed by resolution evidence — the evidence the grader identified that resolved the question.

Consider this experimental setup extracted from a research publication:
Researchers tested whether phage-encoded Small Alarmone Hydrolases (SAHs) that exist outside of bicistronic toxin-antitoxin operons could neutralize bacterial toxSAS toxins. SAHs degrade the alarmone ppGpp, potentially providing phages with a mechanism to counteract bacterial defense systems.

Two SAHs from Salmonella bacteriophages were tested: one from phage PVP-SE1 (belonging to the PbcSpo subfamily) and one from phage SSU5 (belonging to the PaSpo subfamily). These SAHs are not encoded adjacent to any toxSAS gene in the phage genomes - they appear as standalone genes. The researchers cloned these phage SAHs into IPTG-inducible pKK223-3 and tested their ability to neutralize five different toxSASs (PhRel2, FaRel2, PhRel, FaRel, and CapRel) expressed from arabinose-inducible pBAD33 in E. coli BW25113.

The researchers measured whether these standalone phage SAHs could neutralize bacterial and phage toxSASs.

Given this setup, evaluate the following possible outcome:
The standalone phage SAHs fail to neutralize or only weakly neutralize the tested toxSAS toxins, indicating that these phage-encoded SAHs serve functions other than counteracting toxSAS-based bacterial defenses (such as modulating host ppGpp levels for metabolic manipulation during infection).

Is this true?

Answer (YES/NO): NO